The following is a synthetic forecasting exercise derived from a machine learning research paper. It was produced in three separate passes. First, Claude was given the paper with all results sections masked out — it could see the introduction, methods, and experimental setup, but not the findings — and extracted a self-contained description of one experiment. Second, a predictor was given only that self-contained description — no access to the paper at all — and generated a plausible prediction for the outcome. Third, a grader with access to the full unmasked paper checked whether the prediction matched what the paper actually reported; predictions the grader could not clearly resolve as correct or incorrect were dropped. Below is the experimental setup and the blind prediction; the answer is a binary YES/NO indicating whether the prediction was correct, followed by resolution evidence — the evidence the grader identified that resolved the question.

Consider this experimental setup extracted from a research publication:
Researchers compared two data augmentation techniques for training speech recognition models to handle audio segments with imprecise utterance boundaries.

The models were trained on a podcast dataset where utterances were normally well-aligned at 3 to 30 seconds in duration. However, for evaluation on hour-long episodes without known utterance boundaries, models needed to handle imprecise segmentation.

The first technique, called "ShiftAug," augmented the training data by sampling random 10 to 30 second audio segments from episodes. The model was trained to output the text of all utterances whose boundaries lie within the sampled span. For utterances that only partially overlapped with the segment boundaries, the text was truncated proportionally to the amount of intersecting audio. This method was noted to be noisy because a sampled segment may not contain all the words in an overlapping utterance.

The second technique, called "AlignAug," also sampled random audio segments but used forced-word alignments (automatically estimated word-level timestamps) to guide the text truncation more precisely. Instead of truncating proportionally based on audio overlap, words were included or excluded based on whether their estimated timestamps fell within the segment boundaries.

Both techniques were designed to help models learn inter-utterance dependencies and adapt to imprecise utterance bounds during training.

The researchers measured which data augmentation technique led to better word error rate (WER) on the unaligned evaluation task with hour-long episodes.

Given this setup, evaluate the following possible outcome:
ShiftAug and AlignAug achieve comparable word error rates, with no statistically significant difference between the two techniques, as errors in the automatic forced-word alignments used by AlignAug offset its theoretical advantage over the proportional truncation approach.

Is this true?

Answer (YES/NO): NO